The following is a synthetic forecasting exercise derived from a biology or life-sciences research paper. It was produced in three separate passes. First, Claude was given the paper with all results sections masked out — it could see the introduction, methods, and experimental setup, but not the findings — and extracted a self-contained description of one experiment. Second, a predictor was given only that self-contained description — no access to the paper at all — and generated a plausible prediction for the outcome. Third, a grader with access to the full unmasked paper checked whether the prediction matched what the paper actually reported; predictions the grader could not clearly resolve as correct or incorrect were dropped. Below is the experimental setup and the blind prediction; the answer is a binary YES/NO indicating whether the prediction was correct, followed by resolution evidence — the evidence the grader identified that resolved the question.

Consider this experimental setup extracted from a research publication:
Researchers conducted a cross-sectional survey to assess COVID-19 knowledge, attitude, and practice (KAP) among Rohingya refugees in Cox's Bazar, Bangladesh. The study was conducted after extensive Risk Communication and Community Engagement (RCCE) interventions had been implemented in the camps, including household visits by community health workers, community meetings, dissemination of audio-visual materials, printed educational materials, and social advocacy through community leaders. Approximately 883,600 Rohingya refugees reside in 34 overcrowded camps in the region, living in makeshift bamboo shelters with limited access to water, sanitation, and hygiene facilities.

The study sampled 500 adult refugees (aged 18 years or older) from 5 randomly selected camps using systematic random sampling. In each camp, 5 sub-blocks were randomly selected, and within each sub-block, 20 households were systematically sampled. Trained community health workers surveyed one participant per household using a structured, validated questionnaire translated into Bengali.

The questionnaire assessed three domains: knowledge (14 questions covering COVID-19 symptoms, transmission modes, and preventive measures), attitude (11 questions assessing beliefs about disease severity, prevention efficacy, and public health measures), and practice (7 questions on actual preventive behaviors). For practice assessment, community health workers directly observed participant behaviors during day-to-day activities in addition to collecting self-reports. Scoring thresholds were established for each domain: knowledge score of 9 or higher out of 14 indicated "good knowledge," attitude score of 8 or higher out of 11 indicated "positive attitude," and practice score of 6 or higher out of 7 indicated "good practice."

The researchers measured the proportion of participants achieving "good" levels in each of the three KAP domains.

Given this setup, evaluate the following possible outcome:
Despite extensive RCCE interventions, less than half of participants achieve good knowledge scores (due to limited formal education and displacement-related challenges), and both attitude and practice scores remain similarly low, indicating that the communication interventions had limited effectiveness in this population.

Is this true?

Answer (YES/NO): NO